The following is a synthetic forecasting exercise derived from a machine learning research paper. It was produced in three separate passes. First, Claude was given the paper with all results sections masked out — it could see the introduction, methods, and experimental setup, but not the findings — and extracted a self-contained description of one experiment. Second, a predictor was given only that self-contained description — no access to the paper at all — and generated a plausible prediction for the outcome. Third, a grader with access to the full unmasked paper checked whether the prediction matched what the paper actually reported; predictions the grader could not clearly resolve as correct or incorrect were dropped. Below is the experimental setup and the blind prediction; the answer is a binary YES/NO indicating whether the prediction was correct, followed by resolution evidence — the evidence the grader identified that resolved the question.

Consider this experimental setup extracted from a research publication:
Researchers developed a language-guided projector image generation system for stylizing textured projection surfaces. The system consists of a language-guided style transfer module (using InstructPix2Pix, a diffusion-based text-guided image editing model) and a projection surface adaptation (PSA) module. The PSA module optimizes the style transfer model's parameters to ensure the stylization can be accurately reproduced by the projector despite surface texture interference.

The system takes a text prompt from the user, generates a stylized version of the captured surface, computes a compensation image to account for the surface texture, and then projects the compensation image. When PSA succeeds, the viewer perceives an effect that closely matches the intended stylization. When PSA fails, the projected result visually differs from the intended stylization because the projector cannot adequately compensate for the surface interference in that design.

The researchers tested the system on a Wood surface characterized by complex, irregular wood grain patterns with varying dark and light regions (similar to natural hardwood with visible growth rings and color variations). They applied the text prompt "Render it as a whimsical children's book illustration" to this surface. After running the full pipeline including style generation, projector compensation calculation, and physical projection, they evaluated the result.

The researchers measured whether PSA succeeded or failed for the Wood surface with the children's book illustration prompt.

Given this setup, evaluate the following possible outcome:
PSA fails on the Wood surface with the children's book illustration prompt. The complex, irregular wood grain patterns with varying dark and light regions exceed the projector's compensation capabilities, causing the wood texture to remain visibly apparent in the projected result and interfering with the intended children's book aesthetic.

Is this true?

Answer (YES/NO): YES